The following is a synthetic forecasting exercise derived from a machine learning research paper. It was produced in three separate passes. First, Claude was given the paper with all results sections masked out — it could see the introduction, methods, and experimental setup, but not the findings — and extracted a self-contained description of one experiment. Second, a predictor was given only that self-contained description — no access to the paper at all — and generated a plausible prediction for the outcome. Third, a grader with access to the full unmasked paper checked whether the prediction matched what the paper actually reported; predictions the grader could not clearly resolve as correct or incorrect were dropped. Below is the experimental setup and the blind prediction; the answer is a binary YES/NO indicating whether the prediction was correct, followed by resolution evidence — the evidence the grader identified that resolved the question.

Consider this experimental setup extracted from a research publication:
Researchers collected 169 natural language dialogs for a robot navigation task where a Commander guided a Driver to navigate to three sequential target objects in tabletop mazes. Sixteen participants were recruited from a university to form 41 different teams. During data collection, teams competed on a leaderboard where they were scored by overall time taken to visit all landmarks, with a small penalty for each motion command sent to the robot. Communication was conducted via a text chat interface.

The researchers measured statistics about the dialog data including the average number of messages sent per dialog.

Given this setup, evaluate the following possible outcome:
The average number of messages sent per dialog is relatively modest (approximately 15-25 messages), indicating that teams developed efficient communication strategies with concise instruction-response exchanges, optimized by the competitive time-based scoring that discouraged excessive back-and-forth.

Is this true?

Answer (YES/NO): NO